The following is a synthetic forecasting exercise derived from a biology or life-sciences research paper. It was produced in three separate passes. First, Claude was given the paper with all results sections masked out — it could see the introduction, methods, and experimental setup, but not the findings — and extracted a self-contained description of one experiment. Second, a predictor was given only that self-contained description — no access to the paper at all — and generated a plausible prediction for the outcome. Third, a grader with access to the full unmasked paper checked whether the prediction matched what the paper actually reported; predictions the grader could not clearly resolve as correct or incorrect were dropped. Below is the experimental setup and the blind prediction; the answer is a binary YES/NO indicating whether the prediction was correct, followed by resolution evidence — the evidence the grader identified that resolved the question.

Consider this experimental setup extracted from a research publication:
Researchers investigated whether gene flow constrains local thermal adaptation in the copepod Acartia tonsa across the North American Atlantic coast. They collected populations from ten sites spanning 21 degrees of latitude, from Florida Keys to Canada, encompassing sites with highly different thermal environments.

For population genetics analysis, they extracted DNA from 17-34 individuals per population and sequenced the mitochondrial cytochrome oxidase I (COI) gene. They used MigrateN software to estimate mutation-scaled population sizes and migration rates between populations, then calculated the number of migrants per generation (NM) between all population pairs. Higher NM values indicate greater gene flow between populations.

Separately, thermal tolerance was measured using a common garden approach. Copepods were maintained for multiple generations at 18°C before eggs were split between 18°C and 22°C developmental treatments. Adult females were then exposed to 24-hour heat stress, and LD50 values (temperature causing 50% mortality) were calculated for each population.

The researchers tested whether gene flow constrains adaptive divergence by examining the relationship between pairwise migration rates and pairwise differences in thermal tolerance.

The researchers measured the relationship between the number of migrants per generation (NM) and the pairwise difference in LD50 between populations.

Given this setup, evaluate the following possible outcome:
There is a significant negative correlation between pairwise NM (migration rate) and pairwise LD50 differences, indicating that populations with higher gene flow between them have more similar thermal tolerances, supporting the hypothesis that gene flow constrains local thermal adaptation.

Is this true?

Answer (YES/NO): YES